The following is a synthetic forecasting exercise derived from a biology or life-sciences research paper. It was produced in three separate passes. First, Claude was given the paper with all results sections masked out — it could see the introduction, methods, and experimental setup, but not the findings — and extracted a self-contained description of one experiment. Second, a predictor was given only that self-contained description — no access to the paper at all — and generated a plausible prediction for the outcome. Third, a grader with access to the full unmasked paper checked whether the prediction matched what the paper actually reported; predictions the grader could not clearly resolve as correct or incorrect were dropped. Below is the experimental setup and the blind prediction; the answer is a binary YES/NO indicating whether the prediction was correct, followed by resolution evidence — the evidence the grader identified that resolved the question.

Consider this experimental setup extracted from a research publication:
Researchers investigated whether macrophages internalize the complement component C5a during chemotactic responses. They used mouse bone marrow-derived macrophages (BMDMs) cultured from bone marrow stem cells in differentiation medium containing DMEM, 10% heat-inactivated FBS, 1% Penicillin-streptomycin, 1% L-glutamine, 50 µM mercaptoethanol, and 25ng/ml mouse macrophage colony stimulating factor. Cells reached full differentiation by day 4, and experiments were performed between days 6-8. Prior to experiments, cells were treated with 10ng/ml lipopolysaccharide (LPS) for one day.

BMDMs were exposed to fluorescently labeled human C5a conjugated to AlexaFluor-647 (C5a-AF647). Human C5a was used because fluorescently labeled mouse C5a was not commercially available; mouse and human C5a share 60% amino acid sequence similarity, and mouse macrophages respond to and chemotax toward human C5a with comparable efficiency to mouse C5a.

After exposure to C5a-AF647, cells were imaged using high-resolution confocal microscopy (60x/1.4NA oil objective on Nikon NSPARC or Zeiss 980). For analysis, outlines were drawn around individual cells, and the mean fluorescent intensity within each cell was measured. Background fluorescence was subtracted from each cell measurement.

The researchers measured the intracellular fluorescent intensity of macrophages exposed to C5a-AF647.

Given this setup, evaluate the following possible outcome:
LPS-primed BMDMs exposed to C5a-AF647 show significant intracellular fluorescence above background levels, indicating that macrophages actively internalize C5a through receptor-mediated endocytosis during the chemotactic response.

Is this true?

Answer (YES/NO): YES